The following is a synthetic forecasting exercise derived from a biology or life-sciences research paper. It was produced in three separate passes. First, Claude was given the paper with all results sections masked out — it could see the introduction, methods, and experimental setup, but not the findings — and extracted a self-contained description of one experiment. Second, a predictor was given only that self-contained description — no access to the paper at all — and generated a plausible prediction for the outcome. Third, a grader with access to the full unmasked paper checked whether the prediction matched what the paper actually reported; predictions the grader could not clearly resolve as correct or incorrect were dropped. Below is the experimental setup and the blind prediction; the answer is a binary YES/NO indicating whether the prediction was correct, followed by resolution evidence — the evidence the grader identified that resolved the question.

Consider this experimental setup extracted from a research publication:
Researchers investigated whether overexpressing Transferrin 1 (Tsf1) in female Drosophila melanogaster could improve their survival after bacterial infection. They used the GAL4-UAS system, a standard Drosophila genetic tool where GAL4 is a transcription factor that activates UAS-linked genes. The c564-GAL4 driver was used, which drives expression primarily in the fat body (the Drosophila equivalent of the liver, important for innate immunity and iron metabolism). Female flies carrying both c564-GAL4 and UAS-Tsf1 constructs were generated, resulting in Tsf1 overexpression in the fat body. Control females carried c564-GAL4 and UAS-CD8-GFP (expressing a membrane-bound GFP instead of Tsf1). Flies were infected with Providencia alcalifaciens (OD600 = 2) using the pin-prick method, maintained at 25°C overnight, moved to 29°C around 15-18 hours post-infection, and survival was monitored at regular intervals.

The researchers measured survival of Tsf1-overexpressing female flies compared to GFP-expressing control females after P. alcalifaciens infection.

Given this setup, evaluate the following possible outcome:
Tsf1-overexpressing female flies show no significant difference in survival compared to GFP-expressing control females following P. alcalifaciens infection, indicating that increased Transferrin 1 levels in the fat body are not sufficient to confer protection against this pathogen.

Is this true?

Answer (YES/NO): NO